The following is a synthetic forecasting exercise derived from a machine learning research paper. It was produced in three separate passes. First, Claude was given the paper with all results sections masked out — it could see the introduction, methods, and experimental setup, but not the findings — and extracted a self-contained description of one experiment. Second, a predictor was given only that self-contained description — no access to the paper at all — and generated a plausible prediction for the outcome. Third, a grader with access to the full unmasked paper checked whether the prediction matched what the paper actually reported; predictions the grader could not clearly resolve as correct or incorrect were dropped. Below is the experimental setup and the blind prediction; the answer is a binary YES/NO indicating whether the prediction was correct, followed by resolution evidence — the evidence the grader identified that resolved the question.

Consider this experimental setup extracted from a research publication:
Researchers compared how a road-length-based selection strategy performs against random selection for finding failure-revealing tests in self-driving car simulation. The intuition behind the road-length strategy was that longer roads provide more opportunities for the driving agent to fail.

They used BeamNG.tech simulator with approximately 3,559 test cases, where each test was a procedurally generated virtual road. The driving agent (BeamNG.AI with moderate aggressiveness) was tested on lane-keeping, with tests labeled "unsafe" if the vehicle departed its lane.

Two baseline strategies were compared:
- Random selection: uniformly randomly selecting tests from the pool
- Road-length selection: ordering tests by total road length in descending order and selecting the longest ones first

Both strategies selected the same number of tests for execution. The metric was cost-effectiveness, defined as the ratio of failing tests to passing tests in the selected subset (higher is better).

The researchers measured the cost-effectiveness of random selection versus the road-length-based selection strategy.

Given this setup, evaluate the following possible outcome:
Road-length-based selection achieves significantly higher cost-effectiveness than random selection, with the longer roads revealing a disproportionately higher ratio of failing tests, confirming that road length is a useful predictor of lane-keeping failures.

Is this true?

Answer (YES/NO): YES